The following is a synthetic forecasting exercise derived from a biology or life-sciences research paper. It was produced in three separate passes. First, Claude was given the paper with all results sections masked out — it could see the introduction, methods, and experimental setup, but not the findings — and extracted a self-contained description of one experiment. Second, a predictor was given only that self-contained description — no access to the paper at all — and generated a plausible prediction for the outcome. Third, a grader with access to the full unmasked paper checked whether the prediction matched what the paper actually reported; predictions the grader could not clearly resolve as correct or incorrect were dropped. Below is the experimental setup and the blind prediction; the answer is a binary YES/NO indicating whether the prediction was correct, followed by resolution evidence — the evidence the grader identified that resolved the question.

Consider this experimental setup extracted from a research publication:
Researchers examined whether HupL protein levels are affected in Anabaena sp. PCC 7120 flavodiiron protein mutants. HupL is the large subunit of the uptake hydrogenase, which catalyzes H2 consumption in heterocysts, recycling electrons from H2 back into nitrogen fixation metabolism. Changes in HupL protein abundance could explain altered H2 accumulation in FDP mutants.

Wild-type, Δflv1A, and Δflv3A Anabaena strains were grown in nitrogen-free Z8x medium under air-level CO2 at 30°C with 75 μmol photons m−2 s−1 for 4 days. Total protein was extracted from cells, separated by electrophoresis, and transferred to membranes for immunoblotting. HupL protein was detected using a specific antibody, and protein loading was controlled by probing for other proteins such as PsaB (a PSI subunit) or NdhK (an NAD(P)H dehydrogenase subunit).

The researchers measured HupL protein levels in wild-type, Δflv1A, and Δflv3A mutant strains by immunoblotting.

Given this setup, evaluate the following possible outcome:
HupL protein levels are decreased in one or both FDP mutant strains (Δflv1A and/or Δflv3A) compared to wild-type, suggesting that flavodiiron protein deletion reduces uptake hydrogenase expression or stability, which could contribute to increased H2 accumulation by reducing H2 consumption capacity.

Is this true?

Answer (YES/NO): YES